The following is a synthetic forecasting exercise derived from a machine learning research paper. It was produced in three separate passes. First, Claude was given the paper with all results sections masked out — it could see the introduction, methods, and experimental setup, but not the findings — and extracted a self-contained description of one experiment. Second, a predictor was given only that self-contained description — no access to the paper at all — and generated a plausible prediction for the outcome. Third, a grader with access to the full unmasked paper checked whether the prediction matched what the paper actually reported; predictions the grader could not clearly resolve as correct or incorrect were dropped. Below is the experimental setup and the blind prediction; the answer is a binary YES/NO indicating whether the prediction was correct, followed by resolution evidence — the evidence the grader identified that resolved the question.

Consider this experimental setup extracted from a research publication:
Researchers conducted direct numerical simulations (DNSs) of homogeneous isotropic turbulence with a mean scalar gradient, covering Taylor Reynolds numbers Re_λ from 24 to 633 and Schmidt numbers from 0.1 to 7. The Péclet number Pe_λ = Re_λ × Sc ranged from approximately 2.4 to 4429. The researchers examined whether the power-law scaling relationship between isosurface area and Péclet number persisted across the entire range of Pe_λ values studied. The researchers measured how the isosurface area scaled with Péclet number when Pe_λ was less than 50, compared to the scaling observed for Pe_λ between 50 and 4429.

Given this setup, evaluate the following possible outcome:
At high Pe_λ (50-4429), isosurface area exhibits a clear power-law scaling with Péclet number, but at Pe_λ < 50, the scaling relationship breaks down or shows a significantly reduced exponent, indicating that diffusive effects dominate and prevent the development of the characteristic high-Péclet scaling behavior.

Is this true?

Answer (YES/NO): YES